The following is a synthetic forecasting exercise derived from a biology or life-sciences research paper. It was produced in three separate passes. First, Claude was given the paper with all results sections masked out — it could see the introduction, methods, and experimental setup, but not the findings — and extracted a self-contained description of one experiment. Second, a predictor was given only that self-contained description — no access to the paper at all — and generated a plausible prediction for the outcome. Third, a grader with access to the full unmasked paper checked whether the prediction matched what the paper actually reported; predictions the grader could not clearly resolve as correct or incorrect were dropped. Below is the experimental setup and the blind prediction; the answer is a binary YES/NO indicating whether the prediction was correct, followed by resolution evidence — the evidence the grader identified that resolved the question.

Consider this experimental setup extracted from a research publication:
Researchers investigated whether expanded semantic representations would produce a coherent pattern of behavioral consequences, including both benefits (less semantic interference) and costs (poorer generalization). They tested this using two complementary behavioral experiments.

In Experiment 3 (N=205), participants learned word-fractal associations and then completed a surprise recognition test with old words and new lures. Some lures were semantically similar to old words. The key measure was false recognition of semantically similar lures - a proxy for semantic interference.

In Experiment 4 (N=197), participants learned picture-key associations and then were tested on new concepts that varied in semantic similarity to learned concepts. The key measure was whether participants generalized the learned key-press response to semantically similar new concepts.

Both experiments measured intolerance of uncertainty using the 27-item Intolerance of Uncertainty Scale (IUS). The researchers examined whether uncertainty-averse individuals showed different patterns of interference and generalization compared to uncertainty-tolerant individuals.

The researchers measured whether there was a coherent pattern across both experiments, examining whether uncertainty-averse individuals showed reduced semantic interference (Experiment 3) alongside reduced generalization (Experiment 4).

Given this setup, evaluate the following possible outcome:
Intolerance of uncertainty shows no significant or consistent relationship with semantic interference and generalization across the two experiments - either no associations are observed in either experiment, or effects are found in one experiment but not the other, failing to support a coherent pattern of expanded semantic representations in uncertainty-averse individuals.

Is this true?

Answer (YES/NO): NO